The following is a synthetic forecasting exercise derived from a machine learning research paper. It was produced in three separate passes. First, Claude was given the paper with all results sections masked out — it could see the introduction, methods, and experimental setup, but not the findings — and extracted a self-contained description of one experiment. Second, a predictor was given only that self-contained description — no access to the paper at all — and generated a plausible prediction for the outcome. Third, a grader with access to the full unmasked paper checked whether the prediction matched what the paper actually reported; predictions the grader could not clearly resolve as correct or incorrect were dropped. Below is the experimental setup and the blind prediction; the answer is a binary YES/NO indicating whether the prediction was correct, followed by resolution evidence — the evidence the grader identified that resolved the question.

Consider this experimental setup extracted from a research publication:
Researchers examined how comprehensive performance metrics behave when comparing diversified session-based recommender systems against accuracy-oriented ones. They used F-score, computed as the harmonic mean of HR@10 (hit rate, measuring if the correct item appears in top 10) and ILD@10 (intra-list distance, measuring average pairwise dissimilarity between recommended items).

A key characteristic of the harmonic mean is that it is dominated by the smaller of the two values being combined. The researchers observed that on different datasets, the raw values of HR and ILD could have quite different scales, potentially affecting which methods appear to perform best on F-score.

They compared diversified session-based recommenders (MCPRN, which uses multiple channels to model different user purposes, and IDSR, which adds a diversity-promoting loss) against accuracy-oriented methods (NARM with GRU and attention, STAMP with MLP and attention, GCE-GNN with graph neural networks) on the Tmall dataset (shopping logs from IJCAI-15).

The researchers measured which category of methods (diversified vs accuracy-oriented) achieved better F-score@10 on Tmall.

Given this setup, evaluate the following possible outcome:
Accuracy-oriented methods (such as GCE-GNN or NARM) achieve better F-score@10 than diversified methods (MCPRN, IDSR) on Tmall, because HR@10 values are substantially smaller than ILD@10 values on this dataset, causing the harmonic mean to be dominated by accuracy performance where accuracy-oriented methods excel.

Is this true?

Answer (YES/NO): NO